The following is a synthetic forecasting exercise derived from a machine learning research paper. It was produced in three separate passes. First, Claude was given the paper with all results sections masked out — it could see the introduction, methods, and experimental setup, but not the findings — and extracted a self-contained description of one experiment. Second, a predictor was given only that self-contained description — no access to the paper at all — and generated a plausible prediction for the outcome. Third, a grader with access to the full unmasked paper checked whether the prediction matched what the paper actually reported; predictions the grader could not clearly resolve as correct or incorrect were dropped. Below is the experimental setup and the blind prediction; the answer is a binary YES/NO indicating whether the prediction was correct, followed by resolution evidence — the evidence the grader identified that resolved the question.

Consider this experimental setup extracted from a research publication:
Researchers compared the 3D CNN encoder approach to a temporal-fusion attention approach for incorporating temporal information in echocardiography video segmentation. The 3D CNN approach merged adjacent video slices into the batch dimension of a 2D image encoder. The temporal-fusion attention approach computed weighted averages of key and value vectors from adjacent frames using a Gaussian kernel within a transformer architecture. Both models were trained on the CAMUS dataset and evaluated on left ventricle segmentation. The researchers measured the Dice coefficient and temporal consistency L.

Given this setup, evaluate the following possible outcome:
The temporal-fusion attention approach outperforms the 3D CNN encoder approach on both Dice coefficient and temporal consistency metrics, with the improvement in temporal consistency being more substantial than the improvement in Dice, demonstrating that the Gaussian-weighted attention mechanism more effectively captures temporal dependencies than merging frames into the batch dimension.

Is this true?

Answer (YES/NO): YES